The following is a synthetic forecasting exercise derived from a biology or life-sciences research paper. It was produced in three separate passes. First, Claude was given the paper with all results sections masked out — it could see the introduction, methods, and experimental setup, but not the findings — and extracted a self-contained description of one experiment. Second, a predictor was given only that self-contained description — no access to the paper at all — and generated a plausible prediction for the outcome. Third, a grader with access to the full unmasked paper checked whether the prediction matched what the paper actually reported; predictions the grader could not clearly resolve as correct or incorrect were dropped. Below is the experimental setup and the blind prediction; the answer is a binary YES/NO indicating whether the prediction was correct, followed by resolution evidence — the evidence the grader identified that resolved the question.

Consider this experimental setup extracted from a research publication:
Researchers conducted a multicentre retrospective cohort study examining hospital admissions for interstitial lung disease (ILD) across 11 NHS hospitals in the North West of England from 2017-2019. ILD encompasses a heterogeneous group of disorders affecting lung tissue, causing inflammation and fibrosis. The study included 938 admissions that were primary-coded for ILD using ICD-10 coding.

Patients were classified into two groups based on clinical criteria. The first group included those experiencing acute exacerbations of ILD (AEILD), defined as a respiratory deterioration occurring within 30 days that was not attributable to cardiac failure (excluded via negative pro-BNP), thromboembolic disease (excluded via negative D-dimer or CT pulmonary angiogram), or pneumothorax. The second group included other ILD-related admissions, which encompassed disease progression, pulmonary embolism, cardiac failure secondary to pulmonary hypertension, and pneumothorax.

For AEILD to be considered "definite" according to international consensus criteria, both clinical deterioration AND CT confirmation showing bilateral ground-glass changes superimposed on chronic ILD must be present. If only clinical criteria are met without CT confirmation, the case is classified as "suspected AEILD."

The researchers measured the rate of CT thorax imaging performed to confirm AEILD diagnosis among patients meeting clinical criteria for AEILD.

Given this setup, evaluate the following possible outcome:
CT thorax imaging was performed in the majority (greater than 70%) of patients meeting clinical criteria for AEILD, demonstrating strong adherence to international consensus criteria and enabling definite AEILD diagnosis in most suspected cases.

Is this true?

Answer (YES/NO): NO